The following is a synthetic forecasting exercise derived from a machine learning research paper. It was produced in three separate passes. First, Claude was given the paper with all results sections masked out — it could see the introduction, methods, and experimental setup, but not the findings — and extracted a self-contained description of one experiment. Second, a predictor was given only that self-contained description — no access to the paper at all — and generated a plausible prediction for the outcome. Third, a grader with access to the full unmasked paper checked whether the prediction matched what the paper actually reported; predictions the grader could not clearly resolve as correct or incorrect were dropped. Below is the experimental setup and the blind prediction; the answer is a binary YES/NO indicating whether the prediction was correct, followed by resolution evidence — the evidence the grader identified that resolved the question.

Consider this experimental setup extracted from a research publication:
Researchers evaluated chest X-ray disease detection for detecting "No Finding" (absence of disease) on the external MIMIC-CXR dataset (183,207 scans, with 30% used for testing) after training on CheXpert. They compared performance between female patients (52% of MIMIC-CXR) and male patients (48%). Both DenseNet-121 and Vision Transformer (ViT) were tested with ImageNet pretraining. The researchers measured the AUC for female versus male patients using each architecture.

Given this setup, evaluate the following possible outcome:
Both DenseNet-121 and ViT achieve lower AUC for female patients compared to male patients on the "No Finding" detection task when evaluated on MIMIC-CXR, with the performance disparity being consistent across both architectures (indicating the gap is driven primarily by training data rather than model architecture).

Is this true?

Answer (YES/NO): NO